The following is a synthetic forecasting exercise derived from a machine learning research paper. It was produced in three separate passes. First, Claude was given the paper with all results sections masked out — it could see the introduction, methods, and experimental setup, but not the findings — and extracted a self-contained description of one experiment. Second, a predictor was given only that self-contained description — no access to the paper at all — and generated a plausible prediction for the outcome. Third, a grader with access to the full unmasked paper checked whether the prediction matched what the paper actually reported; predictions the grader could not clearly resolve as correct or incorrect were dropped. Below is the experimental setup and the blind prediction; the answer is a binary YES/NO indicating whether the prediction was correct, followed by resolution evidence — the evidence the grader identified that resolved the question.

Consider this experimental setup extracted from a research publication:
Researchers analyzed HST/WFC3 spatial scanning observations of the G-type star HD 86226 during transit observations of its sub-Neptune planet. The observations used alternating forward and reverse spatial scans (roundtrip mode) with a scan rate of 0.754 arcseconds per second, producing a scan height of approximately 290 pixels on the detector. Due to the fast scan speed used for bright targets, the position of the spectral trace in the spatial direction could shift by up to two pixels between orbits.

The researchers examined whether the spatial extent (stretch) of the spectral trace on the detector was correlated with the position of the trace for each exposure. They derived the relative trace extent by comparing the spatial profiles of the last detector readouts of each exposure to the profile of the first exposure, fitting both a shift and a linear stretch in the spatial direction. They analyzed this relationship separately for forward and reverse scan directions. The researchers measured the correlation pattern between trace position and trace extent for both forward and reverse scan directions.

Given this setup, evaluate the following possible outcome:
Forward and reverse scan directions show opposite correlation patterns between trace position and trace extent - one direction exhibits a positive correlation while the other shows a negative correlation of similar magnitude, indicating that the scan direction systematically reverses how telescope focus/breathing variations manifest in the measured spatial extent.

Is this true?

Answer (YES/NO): NO